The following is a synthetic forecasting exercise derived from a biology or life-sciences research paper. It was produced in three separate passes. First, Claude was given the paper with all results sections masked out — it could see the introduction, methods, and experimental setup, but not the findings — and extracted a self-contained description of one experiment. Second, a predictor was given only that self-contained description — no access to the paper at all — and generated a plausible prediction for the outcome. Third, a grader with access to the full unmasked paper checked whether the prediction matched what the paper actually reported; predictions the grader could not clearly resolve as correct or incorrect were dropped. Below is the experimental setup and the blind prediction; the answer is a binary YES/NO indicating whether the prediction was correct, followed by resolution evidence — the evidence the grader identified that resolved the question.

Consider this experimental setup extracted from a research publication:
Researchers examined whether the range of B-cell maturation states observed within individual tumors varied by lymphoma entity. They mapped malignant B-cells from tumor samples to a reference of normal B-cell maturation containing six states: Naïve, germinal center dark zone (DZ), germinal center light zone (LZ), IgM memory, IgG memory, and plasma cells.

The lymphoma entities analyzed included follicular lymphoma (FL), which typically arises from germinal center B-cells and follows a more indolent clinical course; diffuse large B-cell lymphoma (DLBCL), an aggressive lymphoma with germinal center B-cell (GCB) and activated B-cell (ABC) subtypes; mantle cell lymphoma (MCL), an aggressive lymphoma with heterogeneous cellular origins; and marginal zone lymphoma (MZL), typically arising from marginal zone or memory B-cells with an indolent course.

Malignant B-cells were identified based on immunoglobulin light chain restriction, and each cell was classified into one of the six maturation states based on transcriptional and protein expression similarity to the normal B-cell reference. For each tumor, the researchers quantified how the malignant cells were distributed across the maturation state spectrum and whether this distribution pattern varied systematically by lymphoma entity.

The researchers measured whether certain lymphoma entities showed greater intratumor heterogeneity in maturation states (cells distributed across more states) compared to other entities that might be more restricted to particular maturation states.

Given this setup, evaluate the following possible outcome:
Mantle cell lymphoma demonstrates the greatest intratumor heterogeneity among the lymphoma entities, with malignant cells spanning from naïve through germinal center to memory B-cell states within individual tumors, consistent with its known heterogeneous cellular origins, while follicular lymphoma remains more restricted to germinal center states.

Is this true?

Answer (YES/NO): NO